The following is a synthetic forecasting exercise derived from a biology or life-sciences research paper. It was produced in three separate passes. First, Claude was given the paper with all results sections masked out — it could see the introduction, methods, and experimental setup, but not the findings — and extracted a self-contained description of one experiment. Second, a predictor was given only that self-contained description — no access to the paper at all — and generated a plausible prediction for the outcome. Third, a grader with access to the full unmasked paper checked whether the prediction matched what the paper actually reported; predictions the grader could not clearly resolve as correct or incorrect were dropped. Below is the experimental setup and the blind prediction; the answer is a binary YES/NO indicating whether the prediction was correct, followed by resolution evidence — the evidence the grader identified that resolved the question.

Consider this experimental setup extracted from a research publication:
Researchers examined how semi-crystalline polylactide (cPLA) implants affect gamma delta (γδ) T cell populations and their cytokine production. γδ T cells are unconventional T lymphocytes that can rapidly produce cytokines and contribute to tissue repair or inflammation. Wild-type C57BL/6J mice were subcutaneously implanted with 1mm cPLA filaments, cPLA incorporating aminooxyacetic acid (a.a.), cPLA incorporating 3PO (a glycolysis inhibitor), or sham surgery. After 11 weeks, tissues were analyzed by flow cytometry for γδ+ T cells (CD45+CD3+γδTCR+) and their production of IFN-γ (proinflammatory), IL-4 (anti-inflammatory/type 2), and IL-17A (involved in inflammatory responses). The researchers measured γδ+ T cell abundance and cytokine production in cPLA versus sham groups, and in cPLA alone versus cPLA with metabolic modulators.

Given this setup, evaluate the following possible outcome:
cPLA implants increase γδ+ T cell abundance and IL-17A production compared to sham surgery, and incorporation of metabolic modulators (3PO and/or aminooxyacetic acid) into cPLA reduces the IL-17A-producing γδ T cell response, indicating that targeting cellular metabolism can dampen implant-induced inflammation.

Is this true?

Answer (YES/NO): NO